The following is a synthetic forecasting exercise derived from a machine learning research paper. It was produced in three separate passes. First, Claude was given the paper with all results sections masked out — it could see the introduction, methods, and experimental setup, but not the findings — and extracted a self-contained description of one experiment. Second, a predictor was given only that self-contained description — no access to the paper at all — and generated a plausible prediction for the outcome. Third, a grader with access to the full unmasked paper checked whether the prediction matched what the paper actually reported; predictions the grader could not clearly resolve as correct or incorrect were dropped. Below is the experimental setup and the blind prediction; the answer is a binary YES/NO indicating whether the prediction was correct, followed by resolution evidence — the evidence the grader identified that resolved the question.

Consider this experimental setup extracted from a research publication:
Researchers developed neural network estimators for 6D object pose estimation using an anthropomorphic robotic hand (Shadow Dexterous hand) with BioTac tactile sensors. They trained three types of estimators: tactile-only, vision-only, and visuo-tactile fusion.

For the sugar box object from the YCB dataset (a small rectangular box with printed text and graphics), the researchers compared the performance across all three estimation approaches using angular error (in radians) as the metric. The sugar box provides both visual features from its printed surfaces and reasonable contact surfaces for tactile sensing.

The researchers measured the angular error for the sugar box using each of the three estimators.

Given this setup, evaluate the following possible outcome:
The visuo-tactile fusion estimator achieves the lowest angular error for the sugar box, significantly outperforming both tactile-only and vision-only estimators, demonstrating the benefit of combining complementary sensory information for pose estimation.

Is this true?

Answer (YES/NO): NO